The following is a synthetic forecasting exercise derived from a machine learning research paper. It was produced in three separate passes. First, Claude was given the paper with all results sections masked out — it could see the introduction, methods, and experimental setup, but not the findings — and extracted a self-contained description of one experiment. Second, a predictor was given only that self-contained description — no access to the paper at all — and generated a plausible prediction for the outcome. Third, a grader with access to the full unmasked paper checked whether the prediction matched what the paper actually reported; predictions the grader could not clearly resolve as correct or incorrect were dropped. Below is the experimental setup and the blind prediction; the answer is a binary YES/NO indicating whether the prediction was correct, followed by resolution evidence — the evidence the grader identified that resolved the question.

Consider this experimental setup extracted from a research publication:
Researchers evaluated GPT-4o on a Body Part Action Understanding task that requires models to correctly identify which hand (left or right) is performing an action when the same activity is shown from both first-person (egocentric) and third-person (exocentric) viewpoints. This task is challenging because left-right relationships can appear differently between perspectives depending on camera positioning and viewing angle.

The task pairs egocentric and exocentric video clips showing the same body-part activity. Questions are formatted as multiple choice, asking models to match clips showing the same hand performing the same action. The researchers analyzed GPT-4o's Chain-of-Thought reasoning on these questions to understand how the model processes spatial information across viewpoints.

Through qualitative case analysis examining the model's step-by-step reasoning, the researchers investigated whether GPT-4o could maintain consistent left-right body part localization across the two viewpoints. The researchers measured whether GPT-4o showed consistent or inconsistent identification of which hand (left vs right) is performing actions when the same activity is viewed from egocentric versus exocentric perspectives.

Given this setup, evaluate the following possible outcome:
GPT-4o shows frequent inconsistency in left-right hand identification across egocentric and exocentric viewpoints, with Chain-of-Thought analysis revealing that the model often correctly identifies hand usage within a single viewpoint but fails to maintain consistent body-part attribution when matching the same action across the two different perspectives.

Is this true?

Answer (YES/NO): NO